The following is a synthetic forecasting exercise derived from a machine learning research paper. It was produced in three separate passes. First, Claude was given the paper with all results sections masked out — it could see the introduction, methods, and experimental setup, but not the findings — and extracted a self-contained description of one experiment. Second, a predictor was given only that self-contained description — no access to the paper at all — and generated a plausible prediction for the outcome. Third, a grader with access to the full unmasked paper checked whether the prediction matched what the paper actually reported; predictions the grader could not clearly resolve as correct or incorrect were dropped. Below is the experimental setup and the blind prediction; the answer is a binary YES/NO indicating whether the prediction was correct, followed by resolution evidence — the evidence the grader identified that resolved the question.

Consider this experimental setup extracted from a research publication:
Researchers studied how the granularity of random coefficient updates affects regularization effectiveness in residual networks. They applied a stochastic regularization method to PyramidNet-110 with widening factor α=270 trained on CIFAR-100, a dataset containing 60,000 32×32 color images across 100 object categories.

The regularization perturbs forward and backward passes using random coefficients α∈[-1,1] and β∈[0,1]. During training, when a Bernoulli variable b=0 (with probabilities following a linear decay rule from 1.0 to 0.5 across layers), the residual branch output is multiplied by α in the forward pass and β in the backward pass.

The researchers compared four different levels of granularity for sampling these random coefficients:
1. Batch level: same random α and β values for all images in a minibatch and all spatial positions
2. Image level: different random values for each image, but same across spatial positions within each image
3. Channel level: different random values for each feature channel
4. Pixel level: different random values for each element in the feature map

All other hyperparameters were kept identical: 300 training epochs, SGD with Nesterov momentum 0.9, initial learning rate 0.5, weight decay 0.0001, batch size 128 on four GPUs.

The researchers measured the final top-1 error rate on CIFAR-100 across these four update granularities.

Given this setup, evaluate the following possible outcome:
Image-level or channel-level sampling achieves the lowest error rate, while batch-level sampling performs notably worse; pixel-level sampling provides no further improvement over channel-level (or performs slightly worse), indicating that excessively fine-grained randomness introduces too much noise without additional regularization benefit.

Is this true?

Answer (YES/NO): NO